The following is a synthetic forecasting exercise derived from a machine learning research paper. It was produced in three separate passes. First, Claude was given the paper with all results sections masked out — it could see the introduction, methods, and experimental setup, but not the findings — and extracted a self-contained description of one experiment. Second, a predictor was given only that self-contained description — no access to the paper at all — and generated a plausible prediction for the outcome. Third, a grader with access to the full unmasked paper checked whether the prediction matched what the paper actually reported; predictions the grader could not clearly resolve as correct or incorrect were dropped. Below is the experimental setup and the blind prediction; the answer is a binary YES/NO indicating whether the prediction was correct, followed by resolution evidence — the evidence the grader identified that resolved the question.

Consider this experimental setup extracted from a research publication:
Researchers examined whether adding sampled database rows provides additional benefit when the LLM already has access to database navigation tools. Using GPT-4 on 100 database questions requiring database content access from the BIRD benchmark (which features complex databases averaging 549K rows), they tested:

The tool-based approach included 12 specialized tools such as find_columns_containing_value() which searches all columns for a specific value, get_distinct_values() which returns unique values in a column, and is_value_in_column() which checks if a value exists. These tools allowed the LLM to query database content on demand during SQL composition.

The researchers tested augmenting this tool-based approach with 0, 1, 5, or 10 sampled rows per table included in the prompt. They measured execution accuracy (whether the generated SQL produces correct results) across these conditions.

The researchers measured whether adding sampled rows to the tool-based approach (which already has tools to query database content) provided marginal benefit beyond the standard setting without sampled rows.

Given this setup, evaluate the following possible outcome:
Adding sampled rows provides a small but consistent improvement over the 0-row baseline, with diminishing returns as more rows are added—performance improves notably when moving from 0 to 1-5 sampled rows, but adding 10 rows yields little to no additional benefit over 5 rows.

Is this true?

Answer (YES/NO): NO